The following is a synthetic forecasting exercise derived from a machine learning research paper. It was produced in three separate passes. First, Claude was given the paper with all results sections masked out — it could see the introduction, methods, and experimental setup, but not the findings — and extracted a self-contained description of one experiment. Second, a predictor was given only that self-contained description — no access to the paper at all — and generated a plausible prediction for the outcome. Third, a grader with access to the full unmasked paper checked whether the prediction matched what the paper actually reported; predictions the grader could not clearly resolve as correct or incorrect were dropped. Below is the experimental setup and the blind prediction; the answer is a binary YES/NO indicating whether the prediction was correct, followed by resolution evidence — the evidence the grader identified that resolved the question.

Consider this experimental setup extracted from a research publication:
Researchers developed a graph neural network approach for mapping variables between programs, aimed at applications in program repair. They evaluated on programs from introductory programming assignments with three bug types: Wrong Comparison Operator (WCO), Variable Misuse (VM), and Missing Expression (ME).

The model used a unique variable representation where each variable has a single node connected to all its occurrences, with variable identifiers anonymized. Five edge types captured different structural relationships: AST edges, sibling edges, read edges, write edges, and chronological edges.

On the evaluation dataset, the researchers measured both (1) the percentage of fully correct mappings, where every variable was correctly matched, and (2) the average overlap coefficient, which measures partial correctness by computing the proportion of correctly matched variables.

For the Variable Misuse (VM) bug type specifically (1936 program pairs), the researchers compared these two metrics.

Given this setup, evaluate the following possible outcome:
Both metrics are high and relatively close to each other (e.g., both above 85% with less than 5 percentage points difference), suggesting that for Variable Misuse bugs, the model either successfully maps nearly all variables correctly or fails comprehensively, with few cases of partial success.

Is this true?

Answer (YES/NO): NO